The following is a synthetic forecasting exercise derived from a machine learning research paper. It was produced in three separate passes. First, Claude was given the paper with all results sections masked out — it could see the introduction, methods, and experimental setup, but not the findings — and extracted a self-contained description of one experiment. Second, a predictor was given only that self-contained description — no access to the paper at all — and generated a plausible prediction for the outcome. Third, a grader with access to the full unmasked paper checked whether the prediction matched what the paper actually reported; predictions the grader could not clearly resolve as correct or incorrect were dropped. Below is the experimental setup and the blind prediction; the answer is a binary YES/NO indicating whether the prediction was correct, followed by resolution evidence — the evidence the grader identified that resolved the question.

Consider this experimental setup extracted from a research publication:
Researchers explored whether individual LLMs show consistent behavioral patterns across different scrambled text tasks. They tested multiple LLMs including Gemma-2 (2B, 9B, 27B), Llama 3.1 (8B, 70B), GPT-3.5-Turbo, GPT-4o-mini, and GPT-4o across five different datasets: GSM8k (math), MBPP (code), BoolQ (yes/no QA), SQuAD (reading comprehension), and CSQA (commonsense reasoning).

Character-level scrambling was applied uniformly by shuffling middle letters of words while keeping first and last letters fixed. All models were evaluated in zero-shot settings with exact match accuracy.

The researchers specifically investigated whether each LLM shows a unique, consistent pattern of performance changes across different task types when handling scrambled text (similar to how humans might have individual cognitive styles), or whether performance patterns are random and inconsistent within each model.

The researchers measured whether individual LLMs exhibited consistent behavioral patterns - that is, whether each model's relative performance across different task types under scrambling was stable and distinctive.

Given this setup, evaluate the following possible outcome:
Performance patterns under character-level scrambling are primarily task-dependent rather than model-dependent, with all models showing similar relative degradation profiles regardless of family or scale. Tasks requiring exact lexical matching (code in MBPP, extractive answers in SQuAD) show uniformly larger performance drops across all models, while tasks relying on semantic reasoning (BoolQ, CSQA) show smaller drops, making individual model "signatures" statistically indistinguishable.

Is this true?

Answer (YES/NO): NO